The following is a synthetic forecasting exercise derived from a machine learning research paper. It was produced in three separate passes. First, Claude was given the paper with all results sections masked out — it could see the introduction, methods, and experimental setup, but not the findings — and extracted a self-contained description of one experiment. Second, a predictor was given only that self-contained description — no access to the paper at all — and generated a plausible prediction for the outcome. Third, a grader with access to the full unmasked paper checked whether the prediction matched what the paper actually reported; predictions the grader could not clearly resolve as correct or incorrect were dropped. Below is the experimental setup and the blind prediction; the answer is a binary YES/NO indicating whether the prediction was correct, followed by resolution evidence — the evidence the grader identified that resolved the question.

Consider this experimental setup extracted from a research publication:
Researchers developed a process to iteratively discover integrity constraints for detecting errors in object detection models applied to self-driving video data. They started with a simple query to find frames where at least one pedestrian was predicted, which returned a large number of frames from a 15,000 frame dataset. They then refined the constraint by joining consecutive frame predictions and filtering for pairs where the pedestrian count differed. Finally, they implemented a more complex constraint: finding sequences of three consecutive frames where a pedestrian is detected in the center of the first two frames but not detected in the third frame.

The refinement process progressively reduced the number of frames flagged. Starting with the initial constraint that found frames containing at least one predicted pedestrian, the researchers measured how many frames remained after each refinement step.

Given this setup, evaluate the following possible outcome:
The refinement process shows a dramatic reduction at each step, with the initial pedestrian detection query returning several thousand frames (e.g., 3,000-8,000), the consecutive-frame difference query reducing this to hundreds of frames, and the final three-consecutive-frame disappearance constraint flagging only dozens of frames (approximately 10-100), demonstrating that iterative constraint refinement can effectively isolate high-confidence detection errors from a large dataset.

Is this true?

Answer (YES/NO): NO